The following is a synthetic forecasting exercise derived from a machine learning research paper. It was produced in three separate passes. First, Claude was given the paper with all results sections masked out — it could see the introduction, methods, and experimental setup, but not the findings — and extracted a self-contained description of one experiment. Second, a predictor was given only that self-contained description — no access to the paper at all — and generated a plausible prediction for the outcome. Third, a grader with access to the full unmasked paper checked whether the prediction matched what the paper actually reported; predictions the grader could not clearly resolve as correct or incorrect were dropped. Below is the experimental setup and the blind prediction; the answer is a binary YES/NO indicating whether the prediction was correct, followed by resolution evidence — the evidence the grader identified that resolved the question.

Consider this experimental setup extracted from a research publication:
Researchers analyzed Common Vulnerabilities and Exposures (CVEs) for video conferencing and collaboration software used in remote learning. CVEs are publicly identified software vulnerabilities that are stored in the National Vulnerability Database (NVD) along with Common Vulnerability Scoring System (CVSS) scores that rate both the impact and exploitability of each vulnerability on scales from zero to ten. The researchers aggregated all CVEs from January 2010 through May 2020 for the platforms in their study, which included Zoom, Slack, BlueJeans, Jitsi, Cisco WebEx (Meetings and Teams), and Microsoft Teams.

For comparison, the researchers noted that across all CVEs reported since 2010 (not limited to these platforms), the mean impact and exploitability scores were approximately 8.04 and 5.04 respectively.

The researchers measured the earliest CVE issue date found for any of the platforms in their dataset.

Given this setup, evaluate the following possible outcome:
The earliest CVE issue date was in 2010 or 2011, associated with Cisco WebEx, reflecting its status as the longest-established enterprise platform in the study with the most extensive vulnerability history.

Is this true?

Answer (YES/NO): NO